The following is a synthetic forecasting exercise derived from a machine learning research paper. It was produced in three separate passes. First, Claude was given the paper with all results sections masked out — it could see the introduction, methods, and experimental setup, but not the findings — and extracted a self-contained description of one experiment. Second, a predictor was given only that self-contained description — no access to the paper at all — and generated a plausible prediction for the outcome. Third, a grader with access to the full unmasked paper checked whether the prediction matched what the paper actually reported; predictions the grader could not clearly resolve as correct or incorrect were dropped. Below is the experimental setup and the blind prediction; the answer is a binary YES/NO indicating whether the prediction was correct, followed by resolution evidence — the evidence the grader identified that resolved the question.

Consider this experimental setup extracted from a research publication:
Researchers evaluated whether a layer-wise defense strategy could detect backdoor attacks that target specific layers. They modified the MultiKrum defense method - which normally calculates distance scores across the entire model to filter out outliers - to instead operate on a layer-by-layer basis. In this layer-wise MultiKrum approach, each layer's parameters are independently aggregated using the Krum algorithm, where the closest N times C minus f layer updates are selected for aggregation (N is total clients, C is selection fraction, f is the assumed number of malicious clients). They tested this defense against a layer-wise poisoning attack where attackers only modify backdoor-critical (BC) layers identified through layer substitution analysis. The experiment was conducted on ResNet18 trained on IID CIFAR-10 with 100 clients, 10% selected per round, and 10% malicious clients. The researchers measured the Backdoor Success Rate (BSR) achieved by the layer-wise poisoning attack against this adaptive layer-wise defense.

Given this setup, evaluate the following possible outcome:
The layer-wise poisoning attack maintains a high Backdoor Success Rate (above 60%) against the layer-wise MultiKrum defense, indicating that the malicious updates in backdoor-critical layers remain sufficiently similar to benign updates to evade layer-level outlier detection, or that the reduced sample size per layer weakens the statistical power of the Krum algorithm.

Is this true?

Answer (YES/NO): YES